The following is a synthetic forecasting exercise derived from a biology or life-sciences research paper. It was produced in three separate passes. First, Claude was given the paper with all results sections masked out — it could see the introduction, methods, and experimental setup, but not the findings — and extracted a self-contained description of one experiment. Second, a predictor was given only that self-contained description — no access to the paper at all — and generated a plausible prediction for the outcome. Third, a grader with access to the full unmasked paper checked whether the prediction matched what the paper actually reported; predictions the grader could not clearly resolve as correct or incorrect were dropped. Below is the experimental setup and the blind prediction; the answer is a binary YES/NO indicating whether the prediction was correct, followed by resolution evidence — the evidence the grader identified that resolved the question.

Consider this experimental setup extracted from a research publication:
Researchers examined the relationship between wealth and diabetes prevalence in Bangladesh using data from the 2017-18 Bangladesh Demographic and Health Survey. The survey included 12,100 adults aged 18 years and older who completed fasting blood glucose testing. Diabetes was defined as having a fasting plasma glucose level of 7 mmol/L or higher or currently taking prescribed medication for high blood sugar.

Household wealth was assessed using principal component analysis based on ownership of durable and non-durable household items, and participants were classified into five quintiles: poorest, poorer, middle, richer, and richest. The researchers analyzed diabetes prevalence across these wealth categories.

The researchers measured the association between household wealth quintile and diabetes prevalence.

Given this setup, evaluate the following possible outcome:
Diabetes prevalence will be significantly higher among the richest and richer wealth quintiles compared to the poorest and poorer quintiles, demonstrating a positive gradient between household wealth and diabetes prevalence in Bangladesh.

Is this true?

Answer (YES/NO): YES